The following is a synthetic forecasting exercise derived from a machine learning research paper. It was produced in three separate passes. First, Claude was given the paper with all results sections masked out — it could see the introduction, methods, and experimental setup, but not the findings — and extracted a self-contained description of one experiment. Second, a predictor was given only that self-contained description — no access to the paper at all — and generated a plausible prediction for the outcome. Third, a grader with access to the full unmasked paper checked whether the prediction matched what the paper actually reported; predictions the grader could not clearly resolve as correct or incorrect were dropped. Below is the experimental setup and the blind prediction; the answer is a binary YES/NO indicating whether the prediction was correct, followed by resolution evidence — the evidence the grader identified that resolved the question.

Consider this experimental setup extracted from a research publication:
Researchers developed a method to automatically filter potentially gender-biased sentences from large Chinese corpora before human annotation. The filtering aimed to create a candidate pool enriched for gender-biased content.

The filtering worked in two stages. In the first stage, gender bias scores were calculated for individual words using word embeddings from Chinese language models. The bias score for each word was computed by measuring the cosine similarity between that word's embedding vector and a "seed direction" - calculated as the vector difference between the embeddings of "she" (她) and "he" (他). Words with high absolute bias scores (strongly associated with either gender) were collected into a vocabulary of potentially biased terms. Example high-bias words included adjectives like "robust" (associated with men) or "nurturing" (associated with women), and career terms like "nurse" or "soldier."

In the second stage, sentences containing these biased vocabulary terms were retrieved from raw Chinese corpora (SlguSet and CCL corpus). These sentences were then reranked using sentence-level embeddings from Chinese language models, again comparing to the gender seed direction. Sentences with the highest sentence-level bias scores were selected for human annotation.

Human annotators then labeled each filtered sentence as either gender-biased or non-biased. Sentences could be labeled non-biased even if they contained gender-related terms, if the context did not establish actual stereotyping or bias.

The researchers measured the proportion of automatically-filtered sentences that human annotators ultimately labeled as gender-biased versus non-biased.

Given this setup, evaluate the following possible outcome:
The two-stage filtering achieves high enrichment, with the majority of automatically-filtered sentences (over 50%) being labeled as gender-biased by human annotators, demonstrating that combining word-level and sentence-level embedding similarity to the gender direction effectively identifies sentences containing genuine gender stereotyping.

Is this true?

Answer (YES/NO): NO